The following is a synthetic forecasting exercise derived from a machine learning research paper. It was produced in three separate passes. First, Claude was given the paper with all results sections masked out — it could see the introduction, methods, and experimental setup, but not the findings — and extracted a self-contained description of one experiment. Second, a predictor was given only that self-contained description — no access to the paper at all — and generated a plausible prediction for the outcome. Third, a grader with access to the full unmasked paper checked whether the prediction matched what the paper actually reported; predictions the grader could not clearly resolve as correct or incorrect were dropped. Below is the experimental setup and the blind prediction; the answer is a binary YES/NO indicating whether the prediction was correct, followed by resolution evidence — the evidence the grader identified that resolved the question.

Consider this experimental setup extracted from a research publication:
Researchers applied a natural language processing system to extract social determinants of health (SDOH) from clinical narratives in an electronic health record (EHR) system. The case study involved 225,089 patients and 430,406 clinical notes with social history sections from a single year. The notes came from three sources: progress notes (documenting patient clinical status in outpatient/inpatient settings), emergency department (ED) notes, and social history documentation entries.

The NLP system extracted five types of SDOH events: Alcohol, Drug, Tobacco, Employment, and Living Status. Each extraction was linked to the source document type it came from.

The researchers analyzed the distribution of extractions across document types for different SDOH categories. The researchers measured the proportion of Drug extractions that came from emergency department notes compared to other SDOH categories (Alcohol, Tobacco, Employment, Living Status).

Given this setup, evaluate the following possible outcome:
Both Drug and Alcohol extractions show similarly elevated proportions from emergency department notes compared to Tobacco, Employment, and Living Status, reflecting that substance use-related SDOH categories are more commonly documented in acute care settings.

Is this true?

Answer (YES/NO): NO